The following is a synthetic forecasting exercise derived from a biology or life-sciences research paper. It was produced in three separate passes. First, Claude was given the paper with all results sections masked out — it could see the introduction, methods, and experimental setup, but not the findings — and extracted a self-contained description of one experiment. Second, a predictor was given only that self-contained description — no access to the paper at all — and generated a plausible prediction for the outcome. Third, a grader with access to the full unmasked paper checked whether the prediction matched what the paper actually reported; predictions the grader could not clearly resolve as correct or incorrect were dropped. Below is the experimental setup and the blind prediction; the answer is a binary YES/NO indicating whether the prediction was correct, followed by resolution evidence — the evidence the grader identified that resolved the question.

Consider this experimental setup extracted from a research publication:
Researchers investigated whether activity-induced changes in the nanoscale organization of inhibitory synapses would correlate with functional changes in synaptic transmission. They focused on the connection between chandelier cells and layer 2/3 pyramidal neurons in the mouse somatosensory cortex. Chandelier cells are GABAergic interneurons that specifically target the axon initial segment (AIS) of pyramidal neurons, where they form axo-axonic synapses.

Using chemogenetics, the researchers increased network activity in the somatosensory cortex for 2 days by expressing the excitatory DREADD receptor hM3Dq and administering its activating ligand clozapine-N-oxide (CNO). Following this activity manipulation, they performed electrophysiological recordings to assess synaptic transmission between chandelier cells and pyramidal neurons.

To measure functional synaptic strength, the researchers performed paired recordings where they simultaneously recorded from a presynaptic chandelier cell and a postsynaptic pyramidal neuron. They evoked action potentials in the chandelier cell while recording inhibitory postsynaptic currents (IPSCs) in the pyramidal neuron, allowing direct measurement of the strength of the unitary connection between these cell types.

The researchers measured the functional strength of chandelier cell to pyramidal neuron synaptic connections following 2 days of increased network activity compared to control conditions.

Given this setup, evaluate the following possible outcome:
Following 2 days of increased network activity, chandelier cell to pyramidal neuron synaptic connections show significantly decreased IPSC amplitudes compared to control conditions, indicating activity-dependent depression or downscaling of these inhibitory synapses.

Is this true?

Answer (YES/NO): YES